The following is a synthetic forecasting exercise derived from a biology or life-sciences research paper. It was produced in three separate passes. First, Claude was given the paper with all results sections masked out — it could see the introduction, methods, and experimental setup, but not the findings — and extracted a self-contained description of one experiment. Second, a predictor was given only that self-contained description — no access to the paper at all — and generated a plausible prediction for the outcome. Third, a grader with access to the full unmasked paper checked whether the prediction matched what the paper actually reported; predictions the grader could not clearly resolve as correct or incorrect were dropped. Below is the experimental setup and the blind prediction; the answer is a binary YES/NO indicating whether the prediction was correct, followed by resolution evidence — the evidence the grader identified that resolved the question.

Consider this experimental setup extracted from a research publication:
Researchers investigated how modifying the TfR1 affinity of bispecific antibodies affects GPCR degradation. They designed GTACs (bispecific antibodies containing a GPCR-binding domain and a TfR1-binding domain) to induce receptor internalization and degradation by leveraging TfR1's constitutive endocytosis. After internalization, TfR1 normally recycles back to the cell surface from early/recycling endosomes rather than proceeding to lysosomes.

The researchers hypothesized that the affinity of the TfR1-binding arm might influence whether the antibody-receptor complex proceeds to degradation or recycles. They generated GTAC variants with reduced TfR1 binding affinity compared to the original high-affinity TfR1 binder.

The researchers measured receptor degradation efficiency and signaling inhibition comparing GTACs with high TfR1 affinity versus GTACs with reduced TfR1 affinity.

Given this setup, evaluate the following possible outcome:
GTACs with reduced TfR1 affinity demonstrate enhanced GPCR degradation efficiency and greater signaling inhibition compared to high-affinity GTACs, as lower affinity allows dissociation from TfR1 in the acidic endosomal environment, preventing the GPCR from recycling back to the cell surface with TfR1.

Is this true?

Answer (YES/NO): NO